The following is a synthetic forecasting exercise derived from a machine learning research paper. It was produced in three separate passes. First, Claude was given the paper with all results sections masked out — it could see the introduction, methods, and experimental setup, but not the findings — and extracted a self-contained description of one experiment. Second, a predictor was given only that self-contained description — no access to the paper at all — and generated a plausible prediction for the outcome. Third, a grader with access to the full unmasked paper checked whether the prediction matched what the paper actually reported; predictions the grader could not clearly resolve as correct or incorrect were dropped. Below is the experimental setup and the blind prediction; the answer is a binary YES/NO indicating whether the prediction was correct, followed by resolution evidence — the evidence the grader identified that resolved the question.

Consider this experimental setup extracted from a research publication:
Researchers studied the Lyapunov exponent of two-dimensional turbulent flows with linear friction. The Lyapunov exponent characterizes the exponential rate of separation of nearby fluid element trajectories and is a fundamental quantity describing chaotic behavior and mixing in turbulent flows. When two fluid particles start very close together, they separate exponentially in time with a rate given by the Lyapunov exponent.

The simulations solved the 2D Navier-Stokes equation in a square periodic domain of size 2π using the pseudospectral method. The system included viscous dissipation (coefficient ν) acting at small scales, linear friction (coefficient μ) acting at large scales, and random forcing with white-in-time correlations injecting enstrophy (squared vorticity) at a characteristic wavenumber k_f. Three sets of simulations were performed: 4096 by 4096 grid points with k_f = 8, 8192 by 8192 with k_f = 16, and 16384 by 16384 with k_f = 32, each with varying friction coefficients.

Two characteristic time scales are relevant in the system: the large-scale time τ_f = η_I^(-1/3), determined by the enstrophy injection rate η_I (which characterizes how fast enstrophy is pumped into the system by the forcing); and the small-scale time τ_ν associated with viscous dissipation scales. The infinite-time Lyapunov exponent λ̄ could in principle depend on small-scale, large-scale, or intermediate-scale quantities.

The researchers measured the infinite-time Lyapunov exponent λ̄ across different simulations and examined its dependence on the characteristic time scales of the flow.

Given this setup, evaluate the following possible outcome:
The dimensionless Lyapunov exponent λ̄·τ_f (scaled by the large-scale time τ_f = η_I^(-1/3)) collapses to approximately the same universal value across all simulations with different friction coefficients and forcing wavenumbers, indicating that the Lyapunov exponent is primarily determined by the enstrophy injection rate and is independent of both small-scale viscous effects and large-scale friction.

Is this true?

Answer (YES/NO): YES